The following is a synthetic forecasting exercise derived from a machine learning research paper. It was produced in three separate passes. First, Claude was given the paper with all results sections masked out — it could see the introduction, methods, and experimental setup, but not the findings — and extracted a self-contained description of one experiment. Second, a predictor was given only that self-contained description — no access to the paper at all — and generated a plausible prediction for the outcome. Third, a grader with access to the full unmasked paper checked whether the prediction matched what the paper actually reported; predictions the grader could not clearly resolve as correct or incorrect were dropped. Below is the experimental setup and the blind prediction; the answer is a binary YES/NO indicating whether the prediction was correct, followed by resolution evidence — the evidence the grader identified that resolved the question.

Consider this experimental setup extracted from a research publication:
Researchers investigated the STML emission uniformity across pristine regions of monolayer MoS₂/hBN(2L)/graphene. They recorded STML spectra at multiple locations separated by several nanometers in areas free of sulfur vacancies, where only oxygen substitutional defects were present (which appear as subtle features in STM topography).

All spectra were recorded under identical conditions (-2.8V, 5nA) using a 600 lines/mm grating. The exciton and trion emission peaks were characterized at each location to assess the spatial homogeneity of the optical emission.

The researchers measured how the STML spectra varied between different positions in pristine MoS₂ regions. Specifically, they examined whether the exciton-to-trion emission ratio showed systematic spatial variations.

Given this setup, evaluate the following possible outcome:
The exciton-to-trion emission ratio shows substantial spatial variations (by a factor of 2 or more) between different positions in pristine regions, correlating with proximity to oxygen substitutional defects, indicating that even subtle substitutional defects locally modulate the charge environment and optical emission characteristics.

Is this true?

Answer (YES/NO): NO